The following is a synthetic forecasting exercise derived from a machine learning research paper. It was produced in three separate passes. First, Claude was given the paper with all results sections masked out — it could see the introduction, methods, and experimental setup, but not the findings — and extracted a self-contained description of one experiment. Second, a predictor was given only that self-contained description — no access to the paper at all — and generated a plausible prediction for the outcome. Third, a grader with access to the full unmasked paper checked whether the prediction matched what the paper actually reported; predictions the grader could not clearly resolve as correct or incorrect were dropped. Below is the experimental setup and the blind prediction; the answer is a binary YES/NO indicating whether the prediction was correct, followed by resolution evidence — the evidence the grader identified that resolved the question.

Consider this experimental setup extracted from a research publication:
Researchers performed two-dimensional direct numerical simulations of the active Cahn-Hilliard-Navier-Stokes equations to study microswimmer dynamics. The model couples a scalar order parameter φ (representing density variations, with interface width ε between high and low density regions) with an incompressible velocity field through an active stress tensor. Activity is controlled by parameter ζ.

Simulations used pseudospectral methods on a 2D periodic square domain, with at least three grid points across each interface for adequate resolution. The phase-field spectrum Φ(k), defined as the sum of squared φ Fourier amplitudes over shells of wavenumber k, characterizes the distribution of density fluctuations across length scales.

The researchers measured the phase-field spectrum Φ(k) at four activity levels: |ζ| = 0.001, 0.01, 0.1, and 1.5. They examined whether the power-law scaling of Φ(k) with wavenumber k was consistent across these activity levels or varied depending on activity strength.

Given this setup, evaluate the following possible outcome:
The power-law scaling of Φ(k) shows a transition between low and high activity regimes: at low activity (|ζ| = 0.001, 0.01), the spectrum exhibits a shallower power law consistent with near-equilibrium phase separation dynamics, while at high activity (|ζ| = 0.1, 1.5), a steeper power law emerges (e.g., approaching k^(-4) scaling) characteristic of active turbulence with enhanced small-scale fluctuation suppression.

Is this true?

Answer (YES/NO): NO